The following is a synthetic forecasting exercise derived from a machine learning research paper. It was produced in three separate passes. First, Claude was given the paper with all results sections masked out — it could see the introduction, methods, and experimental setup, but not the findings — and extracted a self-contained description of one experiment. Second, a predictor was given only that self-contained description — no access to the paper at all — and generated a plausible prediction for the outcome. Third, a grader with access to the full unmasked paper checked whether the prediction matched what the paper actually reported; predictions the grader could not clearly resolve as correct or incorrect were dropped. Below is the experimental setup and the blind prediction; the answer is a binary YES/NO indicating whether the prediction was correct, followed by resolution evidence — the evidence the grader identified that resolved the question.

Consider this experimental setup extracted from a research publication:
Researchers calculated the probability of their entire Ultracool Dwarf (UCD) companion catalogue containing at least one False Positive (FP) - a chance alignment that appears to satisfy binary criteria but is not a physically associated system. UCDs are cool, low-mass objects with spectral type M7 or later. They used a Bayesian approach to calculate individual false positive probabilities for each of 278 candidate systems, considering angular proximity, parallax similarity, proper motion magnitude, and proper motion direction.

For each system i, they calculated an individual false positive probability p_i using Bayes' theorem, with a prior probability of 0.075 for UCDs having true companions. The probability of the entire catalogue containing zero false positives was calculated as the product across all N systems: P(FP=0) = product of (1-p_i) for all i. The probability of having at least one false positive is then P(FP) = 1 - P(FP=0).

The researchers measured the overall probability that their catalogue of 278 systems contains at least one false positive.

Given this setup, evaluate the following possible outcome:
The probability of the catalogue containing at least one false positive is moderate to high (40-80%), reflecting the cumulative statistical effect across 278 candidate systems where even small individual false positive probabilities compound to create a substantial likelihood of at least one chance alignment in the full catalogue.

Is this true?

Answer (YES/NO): YES